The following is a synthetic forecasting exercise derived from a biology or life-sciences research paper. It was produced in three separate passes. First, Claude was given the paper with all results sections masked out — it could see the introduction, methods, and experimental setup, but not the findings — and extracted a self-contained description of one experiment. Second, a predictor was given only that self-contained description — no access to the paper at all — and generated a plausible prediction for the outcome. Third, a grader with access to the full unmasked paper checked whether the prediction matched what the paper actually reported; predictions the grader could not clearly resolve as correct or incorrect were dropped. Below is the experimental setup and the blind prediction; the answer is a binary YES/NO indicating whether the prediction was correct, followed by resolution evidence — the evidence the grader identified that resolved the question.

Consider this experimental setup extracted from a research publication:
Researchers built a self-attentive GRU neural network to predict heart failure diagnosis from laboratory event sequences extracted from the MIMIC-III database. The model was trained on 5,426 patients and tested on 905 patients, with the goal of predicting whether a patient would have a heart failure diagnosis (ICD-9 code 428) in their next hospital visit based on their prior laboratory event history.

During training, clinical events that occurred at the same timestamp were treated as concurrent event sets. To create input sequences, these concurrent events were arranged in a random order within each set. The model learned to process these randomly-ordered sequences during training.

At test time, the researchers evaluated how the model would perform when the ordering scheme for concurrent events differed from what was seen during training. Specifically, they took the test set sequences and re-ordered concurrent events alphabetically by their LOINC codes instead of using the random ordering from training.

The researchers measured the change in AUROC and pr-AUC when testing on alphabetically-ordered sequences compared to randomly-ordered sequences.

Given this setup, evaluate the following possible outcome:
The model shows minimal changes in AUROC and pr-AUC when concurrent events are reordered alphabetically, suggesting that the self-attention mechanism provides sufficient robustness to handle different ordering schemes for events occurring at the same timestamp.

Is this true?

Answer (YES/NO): NO